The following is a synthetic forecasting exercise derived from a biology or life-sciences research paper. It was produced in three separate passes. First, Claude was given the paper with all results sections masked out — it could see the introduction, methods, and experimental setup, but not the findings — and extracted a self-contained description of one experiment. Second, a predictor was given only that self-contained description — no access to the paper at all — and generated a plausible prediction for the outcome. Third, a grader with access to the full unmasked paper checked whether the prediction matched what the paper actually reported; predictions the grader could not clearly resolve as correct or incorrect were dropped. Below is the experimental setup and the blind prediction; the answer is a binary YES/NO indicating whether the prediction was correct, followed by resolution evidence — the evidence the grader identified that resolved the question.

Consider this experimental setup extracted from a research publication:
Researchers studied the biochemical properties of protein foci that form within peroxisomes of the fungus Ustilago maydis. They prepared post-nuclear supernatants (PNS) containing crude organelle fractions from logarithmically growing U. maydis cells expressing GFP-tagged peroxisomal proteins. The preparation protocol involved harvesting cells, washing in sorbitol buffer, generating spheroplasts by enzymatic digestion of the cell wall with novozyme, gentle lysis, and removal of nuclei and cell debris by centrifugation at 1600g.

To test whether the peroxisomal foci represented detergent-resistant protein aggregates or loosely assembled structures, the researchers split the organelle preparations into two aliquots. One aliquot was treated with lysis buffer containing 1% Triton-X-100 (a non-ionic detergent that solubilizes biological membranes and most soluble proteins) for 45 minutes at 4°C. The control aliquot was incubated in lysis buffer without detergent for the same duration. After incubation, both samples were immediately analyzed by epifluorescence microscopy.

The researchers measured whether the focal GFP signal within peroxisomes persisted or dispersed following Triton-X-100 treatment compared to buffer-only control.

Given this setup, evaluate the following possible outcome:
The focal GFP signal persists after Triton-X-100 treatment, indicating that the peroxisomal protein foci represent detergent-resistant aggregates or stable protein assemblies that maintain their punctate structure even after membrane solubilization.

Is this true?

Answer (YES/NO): YES